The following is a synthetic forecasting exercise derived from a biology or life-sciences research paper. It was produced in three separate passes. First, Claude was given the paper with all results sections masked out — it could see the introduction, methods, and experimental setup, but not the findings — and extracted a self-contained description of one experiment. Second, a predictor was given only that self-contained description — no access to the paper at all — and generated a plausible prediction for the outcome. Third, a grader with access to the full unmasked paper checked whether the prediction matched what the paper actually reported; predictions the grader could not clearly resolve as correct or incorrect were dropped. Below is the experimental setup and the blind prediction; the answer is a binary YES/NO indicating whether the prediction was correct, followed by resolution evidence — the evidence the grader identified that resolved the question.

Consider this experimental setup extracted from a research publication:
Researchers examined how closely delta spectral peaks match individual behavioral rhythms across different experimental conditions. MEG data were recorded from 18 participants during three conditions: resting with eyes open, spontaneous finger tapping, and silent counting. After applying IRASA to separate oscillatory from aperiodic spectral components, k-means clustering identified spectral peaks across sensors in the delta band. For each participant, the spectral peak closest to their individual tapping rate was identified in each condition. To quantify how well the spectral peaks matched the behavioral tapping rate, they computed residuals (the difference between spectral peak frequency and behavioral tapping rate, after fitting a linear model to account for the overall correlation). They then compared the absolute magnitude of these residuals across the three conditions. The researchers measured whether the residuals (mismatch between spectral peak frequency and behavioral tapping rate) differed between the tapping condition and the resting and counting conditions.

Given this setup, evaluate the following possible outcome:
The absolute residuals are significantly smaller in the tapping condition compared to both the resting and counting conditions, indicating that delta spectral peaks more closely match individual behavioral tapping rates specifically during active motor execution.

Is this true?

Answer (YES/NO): YES